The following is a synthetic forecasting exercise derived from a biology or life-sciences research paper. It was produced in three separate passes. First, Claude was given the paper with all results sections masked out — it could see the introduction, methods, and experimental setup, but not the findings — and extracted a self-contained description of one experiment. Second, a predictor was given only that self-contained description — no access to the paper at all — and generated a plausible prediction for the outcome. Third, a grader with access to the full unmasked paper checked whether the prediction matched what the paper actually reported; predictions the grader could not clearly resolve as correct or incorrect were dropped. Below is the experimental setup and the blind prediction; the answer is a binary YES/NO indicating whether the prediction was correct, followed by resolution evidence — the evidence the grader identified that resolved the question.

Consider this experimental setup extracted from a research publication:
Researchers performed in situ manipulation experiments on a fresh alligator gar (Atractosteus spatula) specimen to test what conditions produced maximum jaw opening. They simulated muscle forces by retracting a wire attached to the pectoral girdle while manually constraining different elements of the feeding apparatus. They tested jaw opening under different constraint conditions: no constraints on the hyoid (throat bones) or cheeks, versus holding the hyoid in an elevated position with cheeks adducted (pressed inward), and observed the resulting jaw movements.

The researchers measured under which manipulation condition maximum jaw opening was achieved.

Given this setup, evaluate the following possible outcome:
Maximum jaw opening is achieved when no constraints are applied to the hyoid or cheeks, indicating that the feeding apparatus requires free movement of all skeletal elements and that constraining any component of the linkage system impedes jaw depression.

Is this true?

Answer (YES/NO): NO